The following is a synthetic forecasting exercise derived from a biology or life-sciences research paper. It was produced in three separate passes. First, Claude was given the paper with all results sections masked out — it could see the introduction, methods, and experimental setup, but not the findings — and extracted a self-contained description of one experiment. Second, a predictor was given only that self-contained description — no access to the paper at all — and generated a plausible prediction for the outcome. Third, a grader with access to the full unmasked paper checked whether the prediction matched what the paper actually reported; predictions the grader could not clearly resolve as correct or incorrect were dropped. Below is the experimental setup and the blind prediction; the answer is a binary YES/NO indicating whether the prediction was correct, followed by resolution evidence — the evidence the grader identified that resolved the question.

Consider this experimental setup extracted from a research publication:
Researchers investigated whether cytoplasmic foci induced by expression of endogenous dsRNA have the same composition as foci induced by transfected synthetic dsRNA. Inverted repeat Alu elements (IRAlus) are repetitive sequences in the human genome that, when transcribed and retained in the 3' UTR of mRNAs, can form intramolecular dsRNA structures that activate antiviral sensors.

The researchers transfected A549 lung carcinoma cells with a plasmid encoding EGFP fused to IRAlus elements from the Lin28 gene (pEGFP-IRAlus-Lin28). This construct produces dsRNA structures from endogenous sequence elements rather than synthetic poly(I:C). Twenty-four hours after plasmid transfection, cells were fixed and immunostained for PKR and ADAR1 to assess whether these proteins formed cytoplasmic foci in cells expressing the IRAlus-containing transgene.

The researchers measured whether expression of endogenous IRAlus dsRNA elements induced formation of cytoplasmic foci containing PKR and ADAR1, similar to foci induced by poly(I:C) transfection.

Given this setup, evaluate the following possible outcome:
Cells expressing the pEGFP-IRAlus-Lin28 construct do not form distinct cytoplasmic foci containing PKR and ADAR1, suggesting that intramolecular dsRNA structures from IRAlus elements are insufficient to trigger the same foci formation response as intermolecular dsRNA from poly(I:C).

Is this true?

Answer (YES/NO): NO